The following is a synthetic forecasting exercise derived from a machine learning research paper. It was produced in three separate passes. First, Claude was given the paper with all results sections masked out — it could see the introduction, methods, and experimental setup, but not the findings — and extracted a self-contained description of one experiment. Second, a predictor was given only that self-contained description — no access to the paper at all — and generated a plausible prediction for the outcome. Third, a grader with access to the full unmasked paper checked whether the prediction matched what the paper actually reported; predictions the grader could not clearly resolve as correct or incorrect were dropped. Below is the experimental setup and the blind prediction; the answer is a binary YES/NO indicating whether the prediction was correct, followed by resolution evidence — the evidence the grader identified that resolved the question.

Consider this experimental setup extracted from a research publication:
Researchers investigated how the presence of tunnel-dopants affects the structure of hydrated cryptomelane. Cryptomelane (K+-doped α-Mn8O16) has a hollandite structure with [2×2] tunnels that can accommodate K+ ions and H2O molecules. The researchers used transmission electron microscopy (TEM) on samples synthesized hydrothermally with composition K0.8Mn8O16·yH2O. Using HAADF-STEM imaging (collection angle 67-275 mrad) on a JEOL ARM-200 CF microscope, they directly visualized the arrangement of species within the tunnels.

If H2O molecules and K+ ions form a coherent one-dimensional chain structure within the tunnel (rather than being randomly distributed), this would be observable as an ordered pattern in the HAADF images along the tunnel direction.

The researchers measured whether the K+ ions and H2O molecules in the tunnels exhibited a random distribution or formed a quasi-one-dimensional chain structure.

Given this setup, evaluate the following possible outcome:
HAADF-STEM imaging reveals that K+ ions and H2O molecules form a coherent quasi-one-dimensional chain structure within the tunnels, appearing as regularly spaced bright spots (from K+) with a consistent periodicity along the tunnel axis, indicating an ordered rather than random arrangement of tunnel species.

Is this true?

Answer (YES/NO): NO